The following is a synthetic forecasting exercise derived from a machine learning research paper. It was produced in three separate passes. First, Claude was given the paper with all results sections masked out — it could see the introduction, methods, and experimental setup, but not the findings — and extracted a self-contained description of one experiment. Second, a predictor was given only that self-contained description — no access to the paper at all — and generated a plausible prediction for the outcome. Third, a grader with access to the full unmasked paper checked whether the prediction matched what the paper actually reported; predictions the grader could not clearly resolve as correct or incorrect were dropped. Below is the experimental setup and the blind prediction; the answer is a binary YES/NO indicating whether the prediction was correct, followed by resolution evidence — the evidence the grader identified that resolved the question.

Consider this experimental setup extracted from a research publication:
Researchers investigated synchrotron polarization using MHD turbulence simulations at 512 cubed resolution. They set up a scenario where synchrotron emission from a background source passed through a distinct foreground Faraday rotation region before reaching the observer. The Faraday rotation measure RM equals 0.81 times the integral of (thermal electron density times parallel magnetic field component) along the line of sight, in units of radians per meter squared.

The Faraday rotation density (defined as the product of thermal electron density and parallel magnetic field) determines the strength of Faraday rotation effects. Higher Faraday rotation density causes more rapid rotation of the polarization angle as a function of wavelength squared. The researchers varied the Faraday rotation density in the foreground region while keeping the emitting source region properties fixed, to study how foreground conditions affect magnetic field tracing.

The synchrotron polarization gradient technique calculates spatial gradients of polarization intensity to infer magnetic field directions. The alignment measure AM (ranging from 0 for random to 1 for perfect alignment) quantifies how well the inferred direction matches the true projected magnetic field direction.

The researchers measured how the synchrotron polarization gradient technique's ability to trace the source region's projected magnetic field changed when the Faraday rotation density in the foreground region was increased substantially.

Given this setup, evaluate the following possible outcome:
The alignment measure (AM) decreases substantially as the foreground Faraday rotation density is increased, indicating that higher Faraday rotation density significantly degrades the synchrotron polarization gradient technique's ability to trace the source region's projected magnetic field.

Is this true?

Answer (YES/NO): NO